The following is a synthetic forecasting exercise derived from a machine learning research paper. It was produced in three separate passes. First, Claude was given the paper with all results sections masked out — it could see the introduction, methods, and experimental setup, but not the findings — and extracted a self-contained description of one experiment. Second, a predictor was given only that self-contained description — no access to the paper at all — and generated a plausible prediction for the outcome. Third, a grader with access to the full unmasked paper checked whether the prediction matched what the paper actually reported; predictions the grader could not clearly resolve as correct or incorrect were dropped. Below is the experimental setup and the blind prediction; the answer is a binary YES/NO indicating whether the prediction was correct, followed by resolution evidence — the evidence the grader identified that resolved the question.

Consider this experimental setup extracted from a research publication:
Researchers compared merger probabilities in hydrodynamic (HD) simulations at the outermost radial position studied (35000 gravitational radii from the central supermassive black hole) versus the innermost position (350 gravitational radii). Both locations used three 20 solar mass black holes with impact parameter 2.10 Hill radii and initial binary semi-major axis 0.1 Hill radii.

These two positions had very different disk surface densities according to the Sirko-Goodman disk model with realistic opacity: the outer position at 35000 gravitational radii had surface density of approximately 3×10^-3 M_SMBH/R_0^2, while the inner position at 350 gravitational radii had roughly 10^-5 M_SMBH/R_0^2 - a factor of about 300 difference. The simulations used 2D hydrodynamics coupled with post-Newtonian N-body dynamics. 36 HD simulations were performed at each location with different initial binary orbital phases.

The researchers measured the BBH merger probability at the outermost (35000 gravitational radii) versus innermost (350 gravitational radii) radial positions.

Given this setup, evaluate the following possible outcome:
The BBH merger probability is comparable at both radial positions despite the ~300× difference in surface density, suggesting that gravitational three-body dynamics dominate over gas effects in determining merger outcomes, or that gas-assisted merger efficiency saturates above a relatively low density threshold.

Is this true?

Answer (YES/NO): NO